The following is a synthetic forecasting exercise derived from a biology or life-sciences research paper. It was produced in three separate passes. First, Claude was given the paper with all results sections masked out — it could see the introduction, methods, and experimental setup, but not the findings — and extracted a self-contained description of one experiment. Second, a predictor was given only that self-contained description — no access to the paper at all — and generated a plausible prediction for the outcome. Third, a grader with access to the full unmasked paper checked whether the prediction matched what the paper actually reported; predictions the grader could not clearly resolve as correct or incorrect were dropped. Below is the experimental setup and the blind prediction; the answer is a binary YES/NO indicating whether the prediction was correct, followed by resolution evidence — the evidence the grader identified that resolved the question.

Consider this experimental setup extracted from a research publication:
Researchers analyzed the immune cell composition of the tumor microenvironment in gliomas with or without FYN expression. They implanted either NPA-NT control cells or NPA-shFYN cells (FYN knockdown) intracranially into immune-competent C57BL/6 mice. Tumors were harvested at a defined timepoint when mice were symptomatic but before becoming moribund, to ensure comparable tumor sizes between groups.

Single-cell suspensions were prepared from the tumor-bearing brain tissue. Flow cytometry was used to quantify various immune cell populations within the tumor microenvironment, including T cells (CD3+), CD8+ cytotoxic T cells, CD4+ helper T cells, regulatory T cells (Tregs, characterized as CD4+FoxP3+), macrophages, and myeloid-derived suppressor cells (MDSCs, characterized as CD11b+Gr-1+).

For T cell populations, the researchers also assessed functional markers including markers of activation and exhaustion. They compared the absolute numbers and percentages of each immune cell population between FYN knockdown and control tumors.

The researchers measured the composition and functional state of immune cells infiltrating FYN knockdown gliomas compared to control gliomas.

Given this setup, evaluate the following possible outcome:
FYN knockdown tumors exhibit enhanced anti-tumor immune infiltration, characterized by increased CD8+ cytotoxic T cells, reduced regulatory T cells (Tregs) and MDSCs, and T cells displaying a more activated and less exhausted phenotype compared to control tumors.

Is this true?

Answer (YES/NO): NO